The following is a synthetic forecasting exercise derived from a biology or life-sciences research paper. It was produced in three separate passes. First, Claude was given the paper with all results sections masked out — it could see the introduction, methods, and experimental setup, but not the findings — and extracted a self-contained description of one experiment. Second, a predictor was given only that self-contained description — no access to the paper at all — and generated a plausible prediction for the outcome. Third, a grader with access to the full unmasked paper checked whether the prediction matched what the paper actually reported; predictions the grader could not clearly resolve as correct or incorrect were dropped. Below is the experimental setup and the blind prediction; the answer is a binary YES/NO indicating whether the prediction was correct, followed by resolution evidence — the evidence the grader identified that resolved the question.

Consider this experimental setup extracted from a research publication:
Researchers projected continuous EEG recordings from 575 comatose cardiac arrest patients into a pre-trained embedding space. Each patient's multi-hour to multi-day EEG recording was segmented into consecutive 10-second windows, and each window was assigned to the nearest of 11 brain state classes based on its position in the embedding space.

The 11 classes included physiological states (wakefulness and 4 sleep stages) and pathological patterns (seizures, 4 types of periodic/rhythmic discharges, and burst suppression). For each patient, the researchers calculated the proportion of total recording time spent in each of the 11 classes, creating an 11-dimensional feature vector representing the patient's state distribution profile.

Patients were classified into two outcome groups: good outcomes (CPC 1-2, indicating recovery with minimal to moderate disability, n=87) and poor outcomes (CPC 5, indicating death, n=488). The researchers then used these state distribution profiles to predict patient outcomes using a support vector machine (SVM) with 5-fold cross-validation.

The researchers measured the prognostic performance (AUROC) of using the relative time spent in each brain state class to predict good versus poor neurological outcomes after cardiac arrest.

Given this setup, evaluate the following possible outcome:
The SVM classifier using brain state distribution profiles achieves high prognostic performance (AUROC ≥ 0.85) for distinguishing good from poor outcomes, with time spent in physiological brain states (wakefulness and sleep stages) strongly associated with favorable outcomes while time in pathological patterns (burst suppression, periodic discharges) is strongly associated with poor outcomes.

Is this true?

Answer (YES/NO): NO